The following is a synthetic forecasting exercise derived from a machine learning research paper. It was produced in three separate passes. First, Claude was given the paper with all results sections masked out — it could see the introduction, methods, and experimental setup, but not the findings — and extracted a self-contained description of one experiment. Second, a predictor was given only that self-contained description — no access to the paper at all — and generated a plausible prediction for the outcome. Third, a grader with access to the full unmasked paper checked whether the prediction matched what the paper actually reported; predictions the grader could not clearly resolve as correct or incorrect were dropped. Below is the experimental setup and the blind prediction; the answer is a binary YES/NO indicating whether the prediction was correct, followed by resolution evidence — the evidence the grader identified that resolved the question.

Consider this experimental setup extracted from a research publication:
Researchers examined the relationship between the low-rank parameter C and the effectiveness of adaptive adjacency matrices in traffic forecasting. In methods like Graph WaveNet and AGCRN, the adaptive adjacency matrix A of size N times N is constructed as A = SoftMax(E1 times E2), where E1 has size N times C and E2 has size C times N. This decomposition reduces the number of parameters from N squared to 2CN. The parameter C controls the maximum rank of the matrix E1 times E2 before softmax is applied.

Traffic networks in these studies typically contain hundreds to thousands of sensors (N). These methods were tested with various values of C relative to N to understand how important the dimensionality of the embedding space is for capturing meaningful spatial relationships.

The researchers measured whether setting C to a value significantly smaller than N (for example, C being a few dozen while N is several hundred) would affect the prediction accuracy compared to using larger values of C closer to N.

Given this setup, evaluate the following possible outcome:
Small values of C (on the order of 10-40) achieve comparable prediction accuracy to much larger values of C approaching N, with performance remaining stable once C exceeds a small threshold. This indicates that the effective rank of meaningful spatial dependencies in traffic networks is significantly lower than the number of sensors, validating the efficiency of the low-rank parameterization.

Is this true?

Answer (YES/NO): NO